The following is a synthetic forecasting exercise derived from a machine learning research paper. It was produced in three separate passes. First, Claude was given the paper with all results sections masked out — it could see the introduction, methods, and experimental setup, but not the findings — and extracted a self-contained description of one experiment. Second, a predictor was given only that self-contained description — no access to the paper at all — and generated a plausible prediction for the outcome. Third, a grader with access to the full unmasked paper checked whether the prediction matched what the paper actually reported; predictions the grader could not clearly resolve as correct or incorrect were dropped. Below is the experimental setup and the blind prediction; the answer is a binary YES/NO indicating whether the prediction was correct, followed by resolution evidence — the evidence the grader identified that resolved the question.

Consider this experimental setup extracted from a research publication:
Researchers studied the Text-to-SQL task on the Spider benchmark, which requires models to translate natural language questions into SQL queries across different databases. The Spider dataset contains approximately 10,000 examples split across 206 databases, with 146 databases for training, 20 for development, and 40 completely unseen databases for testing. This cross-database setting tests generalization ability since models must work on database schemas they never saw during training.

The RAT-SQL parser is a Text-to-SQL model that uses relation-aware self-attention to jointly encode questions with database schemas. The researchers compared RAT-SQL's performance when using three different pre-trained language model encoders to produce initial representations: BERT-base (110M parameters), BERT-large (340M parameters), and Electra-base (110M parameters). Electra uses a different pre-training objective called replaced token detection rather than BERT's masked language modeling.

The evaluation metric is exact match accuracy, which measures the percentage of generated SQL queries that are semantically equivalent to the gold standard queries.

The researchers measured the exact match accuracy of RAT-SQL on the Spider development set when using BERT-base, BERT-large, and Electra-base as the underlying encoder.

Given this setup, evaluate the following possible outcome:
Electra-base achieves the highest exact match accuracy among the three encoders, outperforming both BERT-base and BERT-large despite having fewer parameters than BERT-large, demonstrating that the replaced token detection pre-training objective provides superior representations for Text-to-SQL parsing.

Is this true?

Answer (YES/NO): YES